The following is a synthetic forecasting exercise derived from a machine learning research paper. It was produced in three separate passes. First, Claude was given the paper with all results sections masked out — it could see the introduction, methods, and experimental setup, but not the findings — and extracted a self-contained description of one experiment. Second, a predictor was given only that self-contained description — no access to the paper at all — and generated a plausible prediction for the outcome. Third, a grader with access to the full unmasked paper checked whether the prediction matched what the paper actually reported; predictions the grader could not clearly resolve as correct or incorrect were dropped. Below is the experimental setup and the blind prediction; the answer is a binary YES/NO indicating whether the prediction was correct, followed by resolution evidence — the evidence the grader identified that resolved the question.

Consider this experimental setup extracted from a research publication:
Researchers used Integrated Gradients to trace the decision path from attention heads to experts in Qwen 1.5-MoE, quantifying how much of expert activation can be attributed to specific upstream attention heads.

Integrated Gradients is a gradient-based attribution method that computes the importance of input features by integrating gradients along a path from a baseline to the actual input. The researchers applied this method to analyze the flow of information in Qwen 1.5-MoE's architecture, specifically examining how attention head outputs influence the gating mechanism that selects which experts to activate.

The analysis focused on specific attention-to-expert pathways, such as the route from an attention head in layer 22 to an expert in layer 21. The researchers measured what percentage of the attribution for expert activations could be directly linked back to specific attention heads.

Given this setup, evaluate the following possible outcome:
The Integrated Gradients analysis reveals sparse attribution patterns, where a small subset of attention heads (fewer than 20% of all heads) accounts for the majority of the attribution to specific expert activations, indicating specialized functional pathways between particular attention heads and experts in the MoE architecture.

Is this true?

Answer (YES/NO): NO